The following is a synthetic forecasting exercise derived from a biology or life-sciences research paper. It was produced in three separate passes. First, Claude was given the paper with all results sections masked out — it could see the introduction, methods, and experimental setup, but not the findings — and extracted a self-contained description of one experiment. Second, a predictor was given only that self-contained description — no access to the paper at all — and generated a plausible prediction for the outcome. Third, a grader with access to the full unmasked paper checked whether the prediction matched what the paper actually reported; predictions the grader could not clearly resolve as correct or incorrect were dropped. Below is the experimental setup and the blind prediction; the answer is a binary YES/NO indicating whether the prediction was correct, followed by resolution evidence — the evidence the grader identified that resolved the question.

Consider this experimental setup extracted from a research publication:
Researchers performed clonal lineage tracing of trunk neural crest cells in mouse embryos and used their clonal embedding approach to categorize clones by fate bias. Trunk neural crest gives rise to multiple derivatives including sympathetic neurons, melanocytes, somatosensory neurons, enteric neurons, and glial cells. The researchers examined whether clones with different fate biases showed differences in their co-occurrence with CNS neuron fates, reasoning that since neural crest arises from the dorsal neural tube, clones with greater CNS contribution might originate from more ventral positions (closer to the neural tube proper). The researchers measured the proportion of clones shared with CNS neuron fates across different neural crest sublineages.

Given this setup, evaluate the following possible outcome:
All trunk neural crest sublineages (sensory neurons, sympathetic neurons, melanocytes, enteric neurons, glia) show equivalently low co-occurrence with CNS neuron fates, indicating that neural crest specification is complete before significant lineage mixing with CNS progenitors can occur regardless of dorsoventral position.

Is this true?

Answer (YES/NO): NO